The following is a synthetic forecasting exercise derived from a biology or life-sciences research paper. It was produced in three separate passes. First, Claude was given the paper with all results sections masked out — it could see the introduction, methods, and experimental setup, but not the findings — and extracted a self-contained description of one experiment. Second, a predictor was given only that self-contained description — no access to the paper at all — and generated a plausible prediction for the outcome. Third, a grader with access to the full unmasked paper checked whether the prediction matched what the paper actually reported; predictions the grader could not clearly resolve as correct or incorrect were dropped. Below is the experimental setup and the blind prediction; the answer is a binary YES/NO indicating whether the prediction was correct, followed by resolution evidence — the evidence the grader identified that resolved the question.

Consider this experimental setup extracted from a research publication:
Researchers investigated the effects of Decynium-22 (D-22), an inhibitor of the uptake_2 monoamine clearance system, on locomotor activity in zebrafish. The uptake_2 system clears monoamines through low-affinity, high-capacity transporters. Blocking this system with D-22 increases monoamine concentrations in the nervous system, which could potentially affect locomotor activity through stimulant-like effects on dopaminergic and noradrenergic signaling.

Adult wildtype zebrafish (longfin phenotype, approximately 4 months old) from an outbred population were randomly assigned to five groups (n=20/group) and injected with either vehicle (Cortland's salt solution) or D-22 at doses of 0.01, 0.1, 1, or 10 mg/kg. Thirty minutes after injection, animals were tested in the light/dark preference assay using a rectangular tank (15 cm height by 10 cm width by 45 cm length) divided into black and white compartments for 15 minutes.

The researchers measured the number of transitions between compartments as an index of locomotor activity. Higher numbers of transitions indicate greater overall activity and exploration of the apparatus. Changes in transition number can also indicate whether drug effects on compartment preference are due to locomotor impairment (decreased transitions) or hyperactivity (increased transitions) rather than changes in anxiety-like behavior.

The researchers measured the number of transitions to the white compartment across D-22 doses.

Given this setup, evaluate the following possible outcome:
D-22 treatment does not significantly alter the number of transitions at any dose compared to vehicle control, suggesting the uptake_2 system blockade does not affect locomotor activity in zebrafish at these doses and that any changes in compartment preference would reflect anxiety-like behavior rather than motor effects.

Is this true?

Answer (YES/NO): NO